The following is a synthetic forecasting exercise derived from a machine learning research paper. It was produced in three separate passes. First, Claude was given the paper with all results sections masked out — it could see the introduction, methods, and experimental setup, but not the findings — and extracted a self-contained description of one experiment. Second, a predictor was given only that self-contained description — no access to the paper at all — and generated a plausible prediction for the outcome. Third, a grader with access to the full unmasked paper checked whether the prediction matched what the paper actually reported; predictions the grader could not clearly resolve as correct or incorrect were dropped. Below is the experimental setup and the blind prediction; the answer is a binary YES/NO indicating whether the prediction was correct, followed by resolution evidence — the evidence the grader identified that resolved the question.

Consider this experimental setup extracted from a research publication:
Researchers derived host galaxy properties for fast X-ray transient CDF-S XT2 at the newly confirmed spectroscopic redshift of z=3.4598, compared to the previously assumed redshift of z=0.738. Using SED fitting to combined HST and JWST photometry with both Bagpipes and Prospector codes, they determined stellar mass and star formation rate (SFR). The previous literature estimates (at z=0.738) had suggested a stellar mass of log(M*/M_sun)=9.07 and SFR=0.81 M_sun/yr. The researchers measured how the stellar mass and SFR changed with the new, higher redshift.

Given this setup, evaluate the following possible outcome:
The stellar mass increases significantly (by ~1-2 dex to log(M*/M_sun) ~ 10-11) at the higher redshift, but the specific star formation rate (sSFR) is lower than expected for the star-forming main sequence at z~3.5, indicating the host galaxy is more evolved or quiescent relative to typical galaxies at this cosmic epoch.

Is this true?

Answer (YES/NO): NO